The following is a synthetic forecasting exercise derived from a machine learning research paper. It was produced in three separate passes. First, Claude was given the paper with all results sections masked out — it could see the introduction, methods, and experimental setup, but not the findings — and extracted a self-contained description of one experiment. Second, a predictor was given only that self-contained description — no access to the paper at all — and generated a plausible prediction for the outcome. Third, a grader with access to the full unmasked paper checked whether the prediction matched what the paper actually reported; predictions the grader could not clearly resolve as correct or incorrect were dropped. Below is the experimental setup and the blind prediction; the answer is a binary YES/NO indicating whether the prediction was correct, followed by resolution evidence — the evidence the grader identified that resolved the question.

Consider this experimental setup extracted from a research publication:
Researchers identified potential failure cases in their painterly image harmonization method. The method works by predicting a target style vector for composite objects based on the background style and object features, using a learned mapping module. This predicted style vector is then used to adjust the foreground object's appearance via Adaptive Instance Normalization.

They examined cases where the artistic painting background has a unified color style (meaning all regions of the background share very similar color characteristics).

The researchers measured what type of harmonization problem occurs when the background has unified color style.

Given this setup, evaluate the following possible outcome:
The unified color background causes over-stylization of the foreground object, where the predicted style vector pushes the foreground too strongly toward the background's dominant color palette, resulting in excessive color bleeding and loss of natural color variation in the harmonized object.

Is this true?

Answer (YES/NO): NO